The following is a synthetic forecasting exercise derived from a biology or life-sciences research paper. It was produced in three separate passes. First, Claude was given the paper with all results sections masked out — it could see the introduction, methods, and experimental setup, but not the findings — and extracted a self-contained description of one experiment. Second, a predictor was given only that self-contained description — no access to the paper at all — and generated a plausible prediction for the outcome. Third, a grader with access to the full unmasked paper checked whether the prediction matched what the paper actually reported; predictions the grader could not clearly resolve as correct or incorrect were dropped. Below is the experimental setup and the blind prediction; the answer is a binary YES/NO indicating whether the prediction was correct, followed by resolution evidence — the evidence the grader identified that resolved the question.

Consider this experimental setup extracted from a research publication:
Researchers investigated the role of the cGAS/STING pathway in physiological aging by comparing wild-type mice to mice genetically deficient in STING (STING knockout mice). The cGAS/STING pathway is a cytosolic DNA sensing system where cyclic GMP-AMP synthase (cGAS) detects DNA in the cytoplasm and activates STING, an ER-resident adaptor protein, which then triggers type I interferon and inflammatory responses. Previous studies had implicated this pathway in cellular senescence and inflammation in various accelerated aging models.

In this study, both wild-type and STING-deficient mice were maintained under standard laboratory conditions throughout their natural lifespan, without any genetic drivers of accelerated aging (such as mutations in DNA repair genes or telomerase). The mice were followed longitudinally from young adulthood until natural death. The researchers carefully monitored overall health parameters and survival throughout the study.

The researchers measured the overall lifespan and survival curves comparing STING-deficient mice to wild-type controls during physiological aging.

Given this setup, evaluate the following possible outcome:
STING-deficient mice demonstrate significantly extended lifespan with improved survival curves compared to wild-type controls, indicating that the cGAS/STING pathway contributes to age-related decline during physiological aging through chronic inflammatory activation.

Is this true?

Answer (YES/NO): NO